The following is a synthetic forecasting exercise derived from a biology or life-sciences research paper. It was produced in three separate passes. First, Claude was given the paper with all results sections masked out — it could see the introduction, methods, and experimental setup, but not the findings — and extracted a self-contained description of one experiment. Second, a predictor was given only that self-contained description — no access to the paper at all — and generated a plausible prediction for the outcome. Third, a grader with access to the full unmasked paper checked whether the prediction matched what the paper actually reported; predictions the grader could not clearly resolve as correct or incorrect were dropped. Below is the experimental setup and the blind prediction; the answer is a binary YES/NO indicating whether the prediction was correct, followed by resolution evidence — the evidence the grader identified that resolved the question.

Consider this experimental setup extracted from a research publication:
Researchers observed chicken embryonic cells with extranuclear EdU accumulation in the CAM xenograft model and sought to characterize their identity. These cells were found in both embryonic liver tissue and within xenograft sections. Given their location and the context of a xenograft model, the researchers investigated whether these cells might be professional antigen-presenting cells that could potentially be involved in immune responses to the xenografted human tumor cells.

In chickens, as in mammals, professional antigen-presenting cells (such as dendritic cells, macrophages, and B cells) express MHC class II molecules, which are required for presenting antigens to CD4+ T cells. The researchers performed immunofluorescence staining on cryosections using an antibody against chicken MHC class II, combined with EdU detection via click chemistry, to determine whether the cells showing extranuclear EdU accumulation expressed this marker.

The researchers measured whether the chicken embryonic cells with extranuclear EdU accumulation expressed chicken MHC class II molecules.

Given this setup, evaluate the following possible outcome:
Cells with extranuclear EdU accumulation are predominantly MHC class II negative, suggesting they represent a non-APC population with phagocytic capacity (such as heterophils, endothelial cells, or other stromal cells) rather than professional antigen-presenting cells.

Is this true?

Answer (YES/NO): YES